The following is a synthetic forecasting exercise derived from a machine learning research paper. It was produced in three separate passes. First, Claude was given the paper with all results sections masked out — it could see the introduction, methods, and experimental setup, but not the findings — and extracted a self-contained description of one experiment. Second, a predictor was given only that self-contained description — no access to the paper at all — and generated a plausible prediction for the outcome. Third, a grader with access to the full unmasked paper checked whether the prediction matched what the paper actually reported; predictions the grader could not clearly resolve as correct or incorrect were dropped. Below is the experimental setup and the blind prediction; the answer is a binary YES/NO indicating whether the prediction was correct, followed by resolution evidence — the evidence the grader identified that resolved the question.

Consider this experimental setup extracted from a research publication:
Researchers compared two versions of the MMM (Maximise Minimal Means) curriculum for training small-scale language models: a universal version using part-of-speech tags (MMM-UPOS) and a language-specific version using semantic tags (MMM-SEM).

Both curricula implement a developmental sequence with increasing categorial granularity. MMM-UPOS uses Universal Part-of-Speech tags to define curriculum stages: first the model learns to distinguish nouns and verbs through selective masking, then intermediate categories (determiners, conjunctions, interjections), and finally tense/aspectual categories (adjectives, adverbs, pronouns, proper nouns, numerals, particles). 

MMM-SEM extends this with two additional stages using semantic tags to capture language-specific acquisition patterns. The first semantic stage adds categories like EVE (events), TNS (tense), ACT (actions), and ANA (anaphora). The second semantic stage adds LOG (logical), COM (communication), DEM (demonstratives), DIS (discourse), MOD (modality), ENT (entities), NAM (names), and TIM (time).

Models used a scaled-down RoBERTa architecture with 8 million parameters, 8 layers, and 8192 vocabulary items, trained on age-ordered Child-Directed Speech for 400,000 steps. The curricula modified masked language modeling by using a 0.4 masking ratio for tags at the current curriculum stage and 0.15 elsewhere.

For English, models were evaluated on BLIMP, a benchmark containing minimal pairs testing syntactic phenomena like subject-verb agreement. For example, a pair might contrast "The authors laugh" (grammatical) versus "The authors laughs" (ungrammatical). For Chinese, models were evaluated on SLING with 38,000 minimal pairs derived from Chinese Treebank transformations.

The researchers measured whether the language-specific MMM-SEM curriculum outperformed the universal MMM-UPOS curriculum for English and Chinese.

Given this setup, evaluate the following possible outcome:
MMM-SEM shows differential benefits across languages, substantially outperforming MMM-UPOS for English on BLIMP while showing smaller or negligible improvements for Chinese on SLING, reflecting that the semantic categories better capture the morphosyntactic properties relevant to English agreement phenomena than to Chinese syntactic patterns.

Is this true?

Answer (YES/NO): NO